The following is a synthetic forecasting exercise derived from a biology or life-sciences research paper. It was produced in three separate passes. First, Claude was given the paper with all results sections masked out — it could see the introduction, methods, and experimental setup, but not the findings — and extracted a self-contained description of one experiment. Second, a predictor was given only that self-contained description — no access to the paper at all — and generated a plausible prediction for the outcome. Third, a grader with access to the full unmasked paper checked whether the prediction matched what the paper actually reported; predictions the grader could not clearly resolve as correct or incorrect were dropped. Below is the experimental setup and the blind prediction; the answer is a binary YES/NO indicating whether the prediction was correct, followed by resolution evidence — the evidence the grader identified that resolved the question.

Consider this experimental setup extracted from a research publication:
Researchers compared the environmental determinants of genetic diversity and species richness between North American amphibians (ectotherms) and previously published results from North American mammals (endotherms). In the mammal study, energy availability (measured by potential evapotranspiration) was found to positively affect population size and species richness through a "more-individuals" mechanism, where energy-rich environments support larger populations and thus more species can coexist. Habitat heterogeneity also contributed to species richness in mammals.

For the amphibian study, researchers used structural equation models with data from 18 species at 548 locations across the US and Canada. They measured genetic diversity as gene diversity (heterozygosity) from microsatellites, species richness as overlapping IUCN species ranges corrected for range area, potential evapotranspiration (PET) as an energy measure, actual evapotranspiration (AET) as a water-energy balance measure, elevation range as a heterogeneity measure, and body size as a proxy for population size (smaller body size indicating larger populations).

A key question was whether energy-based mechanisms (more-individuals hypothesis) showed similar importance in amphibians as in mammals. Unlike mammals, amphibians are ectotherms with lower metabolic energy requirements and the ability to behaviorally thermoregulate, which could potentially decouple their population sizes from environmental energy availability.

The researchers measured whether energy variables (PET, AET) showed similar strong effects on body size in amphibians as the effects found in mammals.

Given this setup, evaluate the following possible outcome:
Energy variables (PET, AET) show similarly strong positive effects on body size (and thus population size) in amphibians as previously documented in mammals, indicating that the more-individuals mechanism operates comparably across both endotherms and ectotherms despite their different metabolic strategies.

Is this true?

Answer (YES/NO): NO